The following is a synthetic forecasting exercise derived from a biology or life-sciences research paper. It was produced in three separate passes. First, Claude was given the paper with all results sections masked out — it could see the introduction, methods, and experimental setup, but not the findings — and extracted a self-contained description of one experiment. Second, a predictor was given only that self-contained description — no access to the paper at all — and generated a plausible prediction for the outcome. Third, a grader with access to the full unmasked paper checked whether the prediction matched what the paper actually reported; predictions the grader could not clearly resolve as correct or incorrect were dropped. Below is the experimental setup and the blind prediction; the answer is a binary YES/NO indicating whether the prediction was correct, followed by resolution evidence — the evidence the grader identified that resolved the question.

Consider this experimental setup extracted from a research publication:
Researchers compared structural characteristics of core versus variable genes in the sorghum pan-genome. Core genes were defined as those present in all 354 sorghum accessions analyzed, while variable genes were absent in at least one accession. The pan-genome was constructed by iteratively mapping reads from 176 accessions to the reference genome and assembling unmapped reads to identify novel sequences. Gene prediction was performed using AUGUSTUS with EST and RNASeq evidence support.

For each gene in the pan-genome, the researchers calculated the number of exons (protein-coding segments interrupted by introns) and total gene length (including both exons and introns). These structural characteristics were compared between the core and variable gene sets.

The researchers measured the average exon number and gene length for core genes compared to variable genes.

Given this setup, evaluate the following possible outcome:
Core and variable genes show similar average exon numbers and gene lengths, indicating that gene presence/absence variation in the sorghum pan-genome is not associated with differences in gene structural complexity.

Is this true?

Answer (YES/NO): NO